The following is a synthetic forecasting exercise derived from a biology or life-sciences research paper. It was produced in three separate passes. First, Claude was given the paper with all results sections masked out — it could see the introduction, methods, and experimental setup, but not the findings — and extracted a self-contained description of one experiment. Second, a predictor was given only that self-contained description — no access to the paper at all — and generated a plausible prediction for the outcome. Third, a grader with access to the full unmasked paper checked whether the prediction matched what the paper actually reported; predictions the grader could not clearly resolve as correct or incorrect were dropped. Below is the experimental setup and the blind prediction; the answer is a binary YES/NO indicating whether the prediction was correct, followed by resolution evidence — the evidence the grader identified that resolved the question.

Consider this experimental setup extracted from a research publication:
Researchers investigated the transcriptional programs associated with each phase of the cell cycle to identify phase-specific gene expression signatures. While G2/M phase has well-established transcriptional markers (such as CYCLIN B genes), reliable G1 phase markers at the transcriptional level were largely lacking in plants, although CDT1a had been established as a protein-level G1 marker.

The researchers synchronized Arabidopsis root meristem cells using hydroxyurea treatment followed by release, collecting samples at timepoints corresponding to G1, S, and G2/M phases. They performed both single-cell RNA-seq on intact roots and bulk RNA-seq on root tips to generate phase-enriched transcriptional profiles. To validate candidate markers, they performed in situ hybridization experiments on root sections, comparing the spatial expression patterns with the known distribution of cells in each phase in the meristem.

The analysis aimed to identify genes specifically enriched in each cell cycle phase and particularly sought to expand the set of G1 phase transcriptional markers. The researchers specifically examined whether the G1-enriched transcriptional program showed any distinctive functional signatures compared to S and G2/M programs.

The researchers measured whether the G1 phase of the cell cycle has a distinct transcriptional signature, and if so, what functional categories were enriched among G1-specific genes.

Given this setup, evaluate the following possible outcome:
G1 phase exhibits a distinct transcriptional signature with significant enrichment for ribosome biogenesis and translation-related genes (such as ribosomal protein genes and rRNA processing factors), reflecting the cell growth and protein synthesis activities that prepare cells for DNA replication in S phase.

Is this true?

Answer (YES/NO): NO